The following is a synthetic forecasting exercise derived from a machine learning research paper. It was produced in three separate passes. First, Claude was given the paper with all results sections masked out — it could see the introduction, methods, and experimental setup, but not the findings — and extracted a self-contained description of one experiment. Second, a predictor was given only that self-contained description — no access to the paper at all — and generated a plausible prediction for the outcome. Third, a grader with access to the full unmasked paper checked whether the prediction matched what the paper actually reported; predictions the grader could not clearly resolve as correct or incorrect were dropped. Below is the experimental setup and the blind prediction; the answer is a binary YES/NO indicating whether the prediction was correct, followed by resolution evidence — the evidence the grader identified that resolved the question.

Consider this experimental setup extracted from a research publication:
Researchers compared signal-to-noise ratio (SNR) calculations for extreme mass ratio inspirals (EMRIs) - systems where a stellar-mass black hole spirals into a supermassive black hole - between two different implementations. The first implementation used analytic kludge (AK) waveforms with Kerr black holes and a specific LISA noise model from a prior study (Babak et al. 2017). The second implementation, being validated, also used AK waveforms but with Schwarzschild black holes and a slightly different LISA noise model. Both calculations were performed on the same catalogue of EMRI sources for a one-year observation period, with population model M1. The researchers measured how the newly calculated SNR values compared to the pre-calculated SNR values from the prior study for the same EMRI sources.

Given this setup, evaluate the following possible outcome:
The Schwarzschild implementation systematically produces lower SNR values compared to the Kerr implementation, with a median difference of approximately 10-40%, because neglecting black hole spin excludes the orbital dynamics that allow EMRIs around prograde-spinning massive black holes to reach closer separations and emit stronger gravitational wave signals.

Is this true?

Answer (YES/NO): NO